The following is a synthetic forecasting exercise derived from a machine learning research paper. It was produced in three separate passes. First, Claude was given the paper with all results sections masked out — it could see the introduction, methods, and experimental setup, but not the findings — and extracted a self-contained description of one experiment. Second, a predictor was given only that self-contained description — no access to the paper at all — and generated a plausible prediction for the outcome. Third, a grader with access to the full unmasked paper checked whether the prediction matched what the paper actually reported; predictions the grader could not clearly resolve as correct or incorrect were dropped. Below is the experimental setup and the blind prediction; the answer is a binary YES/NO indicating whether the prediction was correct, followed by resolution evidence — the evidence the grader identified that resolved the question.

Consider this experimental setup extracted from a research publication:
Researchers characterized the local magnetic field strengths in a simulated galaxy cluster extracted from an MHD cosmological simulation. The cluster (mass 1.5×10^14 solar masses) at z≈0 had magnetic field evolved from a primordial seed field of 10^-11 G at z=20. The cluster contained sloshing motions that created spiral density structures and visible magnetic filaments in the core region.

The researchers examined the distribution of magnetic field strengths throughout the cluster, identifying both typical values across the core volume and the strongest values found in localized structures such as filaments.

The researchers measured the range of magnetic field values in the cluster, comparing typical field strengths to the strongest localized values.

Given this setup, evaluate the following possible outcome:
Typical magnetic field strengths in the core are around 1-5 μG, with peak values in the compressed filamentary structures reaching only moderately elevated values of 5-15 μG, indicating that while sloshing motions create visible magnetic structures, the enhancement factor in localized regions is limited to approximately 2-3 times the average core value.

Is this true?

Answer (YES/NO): NO